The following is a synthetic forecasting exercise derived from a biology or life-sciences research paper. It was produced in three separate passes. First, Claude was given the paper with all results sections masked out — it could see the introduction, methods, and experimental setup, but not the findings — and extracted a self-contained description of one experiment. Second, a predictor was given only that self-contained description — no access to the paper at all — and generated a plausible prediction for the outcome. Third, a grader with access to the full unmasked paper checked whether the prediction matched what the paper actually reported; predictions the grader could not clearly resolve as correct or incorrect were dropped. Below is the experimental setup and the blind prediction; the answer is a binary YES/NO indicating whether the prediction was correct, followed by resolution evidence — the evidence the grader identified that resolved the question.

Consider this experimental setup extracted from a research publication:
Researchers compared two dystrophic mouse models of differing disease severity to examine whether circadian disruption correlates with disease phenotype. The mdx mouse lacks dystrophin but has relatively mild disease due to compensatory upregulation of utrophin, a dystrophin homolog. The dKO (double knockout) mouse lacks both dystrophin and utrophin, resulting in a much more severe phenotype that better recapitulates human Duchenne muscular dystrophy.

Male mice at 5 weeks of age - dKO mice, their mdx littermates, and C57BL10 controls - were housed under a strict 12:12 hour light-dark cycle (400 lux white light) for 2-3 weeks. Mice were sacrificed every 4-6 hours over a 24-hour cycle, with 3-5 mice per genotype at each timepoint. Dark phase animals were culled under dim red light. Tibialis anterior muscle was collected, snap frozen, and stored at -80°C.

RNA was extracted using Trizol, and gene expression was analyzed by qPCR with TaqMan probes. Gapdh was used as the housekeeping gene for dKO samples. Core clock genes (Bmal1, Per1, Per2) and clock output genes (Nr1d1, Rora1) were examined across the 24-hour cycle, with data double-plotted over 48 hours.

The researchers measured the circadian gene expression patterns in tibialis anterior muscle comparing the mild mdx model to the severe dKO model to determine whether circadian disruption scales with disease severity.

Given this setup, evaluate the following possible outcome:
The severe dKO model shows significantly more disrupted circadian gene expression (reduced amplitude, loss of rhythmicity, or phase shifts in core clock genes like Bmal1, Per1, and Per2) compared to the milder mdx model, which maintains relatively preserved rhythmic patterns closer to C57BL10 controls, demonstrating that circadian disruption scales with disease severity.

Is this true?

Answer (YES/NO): NO